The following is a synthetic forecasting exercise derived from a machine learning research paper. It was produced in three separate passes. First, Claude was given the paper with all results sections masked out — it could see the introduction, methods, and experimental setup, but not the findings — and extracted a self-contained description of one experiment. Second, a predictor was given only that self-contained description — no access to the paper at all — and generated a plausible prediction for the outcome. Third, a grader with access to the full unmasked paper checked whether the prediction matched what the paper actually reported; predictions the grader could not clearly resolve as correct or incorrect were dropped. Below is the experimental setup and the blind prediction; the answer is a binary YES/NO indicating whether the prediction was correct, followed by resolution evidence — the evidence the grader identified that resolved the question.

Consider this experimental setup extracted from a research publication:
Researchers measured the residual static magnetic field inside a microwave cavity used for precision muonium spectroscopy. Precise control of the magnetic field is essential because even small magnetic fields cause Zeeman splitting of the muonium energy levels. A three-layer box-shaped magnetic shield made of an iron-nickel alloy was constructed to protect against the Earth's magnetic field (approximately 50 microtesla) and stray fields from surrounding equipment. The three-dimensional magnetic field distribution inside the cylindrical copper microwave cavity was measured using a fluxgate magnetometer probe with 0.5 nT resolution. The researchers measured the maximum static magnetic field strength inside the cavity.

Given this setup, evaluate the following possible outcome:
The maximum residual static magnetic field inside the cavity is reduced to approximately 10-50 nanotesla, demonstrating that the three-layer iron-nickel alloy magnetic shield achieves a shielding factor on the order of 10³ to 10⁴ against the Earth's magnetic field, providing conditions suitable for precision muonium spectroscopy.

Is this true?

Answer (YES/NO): NO